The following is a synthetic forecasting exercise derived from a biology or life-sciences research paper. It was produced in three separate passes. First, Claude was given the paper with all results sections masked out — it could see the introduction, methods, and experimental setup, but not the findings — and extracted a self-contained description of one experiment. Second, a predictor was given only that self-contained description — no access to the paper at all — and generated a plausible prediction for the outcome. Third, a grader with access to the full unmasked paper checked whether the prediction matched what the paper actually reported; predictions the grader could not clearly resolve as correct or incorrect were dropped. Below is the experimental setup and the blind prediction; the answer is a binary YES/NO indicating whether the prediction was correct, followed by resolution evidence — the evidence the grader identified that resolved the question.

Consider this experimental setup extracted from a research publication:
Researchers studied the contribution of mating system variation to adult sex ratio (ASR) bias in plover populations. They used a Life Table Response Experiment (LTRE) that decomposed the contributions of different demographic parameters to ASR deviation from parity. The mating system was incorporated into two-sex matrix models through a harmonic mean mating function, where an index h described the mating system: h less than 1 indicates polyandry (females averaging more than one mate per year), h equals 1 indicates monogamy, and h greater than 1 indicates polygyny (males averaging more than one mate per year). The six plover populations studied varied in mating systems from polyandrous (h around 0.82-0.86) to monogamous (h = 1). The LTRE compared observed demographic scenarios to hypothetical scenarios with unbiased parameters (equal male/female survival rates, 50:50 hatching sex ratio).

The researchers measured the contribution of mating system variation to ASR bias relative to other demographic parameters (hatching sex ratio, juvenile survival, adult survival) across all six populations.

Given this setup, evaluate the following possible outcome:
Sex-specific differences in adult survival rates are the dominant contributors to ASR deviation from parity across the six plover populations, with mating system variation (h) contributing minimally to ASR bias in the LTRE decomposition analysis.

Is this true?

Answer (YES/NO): NO